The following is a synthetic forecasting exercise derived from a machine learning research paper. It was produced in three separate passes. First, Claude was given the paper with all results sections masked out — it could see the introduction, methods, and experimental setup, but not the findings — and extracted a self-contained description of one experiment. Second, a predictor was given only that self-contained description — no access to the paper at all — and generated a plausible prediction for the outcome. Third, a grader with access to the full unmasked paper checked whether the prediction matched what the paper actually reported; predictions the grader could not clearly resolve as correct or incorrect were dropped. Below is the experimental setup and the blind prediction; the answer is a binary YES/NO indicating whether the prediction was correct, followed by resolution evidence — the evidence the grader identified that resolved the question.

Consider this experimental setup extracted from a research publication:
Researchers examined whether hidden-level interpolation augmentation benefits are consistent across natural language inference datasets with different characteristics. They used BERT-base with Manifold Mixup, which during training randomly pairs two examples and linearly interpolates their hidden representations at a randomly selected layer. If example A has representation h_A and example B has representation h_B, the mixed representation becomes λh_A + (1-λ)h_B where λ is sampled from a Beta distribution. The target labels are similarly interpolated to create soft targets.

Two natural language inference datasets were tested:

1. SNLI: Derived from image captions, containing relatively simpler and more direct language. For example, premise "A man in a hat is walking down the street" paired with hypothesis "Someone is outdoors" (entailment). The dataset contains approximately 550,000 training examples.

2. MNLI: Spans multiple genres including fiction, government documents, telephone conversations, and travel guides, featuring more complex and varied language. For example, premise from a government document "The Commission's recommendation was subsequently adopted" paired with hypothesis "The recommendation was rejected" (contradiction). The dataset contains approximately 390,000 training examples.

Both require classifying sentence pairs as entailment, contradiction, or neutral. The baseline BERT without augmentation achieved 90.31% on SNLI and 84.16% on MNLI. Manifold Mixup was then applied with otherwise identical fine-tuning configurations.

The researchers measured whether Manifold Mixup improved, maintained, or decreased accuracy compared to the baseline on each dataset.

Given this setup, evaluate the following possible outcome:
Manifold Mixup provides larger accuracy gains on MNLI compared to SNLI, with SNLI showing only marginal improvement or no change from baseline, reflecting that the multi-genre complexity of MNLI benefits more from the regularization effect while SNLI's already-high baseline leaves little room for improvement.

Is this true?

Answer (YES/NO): NO